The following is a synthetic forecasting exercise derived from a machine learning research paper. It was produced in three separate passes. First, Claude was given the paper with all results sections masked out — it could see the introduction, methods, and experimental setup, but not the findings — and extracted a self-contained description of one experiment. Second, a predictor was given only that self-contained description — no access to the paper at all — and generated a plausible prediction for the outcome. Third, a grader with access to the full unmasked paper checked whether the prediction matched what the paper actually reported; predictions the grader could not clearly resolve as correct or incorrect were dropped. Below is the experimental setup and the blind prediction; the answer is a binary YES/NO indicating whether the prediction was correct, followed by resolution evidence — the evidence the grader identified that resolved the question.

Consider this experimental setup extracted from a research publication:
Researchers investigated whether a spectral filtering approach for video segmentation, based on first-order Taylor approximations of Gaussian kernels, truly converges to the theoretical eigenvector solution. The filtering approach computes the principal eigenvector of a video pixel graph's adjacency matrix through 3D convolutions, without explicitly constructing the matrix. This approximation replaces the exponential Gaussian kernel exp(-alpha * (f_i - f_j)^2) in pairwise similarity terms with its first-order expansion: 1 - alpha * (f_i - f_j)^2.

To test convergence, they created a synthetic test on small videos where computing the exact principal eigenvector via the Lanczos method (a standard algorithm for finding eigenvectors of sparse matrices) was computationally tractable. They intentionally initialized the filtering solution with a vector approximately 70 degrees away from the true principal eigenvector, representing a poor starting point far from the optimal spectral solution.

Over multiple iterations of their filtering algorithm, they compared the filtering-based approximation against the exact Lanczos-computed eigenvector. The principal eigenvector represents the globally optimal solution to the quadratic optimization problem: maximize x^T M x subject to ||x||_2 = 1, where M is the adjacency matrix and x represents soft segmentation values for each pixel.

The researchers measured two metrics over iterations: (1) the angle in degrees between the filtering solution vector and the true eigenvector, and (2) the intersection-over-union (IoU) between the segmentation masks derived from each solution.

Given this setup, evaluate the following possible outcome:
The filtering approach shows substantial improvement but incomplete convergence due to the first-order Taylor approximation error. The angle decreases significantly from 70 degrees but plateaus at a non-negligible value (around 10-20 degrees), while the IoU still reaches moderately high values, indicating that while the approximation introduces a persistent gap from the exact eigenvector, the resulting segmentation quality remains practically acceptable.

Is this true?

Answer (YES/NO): NO